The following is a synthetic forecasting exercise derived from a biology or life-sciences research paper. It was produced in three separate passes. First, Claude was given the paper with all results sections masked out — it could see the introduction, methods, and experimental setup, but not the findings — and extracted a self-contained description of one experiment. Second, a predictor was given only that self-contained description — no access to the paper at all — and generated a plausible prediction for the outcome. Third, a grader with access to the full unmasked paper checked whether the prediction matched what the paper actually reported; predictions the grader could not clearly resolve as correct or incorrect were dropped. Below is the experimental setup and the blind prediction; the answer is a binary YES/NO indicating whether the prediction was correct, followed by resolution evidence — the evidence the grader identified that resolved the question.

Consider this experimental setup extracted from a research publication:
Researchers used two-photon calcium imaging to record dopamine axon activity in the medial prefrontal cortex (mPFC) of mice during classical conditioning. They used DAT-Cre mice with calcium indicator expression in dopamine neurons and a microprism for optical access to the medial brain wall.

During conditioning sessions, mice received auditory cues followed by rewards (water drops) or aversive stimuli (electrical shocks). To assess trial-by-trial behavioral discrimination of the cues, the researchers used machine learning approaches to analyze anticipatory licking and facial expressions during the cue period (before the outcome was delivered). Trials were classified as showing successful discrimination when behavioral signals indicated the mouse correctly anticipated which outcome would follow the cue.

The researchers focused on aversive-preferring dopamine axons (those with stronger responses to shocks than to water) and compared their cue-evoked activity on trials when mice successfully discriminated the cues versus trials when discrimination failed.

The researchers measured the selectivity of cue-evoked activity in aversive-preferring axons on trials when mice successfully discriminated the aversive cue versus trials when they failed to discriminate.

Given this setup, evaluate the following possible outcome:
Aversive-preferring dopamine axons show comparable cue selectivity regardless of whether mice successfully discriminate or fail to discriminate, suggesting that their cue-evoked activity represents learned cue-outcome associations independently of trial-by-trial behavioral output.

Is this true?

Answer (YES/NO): NO